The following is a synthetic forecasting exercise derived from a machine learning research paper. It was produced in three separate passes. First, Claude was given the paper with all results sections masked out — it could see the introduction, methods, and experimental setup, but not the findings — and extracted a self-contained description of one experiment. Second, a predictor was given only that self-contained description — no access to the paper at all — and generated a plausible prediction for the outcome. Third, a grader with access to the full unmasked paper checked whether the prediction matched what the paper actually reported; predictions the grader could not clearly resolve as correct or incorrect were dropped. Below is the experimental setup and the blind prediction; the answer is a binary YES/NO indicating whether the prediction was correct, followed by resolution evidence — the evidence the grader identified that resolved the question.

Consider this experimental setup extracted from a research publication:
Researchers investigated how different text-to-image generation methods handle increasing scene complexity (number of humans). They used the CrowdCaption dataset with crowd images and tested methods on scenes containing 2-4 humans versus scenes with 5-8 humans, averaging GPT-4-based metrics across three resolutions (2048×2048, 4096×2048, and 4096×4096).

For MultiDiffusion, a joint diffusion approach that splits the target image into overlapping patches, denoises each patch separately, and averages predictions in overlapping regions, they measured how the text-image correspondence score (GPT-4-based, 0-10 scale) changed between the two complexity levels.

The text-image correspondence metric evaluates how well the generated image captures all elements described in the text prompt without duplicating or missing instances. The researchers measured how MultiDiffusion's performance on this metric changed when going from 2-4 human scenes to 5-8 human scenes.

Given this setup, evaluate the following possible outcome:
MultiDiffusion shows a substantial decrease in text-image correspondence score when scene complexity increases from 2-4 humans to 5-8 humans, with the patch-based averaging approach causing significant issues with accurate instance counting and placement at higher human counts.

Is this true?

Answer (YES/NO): NO